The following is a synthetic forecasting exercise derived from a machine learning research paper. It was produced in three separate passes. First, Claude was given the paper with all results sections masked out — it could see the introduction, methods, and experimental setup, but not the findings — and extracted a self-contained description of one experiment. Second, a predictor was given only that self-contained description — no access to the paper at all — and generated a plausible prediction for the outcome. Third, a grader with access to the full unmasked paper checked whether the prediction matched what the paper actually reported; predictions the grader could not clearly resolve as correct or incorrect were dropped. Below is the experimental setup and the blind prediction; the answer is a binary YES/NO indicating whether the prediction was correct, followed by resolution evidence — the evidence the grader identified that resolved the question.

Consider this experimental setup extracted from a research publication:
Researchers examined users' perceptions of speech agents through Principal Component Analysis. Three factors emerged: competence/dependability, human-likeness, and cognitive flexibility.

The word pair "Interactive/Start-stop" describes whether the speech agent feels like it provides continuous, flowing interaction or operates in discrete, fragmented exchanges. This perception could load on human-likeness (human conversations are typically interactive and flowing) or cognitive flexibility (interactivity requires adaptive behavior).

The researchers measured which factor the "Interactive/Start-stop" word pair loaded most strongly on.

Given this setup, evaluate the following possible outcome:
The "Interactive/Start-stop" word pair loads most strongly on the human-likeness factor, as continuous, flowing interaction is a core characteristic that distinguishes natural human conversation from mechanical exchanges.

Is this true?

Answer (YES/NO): NO